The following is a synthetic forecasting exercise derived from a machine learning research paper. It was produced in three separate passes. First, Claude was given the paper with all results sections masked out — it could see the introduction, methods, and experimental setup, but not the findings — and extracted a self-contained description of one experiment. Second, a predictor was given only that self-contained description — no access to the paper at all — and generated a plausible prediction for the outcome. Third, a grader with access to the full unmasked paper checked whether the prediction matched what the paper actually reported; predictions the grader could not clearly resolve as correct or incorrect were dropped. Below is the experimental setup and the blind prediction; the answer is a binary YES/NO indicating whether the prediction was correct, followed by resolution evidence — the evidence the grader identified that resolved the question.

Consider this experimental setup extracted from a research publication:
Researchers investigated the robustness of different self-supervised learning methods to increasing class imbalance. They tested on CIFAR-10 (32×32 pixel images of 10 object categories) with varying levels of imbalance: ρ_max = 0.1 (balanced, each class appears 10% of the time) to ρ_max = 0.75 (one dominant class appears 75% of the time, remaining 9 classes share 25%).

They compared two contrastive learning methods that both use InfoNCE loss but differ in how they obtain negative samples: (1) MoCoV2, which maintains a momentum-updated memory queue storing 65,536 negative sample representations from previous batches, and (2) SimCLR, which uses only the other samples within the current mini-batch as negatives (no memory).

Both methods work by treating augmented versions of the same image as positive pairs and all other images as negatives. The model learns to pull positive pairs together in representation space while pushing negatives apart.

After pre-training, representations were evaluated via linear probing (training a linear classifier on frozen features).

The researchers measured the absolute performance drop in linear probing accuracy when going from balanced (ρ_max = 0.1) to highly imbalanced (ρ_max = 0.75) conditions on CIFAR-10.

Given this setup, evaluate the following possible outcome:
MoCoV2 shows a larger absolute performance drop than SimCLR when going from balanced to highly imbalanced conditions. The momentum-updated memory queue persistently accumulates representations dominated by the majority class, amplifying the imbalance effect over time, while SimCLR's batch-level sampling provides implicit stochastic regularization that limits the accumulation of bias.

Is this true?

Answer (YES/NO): YES